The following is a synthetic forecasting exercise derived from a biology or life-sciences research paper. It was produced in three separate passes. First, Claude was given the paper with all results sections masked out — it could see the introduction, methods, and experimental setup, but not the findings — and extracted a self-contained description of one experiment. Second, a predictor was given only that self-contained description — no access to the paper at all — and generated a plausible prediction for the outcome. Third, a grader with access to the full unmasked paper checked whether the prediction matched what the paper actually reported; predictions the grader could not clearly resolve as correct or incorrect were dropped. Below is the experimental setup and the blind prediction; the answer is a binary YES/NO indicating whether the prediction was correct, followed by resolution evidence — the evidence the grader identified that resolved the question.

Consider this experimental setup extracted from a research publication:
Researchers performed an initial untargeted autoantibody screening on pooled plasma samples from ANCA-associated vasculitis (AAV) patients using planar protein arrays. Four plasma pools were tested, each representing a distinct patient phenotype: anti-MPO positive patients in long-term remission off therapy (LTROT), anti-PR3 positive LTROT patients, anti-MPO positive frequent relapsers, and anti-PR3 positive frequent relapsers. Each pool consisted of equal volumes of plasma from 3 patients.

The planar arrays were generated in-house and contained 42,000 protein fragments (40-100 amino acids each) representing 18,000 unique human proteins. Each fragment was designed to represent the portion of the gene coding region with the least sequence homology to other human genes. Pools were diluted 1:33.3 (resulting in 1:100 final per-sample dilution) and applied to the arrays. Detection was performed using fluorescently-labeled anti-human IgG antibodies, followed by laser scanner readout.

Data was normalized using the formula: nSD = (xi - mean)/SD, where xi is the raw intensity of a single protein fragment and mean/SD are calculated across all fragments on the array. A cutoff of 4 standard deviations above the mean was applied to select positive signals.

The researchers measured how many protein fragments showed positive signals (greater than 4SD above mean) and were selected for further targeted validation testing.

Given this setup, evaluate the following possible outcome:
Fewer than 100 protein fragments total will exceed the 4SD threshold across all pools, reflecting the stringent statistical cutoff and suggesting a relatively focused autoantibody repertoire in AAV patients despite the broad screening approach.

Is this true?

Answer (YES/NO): NO